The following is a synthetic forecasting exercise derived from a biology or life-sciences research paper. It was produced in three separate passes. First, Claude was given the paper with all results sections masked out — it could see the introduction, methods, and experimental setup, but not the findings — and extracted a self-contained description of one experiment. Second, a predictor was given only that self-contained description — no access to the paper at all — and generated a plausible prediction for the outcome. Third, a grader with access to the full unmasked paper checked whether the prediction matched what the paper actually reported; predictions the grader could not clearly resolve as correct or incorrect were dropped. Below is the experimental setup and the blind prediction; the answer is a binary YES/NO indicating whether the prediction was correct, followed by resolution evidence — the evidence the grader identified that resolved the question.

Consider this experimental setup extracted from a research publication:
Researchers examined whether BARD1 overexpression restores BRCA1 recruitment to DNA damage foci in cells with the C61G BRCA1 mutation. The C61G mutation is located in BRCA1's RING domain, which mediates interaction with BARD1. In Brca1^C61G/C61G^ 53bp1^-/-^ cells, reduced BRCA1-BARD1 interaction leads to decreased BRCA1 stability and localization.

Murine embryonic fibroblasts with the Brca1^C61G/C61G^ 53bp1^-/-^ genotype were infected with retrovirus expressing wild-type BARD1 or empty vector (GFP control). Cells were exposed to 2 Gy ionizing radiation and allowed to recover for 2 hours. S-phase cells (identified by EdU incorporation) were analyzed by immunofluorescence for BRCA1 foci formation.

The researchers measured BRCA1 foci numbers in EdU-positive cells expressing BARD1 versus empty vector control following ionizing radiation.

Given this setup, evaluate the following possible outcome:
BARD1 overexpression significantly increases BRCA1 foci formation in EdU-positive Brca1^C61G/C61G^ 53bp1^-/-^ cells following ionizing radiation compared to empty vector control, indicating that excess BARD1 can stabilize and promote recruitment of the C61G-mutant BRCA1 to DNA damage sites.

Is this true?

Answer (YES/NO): YES